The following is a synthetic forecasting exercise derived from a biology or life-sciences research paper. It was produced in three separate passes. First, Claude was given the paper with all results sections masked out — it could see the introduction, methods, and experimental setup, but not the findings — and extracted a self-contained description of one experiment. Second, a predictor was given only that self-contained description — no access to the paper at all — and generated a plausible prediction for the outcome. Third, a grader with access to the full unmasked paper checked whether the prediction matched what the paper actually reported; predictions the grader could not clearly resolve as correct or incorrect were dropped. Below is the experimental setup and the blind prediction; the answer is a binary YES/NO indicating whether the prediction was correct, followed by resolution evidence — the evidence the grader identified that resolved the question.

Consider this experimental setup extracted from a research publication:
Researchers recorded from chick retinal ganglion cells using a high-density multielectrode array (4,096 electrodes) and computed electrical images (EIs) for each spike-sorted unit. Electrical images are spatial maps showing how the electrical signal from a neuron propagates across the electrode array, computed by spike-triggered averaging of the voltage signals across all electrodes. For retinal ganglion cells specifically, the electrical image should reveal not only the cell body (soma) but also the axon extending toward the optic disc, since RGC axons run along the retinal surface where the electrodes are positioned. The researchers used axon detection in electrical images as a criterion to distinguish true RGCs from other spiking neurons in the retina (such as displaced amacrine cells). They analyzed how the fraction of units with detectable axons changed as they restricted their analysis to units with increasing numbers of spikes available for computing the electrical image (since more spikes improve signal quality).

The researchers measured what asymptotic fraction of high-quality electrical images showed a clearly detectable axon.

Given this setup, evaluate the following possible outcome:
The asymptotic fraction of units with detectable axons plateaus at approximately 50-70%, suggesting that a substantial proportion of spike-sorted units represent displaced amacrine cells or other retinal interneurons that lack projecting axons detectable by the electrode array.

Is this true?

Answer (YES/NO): NO